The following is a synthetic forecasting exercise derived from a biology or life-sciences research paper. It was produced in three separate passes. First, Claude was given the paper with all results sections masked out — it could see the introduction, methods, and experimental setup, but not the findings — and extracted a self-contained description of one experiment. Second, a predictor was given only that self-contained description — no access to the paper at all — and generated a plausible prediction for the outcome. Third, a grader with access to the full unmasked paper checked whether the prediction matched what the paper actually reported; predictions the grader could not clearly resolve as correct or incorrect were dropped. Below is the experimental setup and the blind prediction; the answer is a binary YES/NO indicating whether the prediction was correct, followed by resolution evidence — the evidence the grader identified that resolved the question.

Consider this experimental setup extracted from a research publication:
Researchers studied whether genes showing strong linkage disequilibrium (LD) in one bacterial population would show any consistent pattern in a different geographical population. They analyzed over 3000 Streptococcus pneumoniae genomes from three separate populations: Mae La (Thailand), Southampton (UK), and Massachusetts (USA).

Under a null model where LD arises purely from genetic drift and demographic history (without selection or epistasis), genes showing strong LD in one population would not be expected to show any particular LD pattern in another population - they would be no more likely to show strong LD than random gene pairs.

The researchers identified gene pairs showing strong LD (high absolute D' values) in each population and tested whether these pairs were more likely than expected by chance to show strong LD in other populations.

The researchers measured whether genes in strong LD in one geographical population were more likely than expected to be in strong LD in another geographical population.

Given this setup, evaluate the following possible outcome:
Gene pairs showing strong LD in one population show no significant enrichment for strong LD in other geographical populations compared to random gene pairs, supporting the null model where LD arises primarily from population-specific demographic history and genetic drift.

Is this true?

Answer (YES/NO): NO